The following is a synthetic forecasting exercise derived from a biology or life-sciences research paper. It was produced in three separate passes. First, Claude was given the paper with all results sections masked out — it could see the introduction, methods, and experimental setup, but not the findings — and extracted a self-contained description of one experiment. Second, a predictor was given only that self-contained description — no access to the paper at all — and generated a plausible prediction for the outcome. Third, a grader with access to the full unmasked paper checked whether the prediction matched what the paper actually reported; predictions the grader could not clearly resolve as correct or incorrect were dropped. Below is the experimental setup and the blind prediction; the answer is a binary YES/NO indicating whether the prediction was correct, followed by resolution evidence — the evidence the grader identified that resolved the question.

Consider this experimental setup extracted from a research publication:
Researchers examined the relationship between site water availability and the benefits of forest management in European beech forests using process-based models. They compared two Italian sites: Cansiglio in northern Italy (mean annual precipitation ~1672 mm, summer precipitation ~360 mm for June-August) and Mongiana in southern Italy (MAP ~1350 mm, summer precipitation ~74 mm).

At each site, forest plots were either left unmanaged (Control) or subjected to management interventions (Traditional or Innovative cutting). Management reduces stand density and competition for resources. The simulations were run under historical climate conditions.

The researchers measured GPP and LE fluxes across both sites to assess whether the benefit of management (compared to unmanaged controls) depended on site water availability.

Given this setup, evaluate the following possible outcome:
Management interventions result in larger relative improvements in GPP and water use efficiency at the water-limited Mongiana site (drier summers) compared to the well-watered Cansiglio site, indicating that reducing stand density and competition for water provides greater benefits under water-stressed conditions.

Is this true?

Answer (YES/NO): NO